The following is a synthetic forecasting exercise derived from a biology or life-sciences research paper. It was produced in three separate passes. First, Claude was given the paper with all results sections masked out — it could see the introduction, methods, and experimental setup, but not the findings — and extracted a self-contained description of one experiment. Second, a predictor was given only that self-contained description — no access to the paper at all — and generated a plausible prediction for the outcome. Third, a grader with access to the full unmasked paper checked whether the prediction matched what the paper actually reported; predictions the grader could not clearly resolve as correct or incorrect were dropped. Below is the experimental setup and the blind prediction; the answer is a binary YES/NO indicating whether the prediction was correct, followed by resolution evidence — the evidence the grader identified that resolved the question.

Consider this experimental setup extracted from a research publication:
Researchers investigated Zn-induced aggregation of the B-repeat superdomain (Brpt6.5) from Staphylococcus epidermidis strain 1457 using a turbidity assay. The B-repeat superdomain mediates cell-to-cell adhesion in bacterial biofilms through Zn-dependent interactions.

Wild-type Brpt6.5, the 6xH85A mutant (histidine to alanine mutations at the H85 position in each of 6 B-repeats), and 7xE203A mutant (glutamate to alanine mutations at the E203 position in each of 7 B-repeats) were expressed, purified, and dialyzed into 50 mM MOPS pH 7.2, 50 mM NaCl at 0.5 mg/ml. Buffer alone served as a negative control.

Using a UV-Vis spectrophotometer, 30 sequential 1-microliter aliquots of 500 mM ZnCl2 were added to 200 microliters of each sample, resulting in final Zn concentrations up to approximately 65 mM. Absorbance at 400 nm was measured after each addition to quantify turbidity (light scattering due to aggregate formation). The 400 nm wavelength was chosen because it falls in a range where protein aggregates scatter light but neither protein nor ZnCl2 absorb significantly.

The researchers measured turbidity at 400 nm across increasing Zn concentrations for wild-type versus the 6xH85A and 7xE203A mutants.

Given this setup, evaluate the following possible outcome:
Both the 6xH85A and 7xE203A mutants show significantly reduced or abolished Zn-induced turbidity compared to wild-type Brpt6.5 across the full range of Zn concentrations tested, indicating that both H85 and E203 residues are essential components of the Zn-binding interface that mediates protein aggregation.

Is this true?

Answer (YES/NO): NO